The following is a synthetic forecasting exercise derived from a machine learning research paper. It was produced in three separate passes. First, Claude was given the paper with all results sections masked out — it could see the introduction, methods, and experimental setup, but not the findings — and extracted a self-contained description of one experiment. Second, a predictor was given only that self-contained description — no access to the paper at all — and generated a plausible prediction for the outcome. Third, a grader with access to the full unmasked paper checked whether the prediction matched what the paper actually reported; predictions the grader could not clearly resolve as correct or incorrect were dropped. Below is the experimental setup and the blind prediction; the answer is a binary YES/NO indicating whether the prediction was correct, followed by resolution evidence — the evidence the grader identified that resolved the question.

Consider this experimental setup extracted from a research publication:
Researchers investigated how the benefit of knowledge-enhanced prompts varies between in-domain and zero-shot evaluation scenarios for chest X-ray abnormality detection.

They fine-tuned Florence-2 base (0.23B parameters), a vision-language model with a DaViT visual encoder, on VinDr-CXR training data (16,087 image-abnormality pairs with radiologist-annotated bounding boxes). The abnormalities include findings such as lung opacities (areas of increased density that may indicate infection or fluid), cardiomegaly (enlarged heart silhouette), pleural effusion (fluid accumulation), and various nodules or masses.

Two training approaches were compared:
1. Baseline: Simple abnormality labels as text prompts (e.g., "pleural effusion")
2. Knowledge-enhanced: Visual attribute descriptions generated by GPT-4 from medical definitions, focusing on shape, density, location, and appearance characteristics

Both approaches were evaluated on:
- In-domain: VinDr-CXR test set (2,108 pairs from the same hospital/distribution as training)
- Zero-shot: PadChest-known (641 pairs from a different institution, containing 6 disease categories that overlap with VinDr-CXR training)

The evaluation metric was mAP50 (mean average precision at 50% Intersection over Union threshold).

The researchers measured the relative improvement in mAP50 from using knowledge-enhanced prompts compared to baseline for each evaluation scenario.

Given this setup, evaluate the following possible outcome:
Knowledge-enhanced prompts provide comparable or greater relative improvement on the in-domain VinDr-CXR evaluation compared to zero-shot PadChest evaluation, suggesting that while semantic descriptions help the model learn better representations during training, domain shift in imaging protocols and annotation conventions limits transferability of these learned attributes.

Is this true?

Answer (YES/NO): YES